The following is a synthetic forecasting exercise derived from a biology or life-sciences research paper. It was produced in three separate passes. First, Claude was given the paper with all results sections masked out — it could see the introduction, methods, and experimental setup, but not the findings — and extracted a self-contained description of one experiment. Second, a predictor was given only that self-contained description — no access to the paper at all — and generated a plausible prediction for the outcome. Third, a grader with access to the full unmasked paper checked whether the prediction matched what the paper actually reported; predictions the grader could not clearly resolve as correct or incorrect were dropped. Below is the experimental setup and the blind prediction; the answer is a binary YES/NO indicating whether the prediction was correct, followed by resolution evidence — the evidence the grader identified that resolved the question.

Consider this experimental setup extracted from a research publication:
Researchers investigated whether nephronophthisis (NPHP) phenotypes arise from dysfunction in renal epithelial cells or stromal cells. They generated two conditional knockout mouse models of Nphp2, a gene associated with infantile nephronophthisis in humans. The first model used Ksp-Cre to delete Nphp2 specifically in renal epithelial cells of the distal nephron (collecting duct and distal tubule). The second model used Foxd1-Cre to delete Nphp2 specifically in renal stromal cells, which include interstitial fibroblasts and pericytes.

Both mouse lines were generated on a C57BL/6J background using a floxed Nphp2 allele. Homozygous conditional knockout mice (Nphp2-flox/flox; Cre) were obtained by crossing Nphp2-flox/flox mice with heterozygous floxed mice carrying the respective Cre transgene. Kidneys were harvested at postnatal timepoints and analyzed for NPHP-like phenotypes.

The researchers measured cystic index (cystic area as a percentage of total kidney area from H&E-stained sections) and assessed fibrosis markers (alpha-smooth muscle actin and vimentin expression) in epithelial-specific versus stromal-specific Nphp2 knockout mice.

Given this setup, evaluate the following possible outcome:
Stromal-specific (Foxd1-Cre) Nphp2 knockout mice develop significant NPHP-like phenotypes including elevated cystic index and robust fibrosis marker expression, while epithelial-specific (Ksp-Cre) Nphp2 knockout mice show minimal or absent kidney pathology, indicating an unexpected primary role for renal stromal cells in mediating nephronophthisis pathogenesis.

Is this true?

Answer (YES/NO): NO